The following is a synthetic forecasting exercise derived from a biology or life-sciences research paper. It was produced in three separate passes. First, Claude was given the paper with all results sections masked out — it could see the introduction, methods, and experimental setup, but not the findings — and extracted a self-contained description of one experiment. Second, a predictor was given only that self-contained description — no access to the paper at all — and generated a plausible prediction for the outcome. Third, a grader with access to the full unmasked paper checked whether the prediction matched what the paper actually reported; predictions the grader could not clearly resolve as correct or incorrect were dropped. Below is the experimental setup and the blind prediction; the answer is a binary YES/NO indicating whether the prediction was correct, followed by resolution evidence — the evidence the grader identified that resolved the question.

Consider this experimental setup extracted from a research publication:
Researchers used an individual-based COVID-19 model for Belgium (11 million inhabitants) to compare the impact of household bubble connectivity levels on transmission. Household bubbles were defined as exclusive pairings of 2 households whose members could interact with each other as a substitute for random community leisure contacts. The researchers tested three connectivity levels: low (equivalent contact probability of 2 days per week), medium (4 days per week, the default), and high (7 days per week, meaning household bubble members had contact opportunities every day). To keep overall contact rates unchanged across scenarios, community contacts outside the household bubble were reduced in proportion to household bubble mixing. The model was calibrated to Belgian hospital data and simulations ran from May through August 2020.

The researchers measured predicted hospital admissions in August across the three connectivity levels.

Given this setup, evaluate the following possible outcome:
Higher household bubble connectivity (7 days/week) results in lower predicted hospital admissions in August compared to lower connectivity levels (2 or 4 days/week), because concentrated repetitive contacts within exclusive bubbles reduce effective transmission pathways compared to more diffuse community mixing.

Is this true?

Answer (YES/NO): YES